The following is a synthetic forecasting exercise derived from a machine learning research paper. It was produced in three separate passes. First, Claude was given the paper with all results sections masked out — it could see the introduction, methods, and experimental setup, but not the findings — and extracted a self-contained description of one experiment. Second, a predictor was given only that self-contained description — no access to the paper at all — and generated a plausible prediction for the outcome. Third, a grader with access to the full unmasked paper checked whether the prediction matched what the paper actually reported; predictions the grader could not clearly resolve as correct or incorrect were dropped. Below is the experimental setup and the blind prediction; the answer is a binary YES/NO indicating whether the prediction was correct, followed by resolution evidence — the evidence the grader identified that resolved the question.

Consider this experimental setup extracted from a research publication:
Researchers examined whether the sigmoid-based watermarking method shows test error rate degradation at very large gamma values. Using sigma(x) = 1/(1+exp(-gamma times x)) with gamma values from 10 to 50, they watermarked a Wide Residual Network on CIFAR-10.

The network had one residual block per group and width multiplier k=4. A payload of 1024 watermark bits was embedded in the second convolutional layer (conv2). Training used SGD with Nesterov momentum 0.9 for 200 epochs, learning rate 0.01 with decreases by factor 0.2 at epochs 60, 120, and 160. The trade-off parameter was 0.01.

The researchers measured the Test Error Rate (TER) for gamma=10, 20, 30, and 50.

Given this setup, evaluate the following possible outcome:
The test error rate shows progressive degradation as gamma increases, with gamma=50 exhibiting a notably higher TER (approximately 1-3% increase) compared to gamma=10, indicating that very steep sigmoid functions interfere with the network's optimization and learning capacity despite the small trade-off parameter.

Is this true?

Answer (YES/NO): NO